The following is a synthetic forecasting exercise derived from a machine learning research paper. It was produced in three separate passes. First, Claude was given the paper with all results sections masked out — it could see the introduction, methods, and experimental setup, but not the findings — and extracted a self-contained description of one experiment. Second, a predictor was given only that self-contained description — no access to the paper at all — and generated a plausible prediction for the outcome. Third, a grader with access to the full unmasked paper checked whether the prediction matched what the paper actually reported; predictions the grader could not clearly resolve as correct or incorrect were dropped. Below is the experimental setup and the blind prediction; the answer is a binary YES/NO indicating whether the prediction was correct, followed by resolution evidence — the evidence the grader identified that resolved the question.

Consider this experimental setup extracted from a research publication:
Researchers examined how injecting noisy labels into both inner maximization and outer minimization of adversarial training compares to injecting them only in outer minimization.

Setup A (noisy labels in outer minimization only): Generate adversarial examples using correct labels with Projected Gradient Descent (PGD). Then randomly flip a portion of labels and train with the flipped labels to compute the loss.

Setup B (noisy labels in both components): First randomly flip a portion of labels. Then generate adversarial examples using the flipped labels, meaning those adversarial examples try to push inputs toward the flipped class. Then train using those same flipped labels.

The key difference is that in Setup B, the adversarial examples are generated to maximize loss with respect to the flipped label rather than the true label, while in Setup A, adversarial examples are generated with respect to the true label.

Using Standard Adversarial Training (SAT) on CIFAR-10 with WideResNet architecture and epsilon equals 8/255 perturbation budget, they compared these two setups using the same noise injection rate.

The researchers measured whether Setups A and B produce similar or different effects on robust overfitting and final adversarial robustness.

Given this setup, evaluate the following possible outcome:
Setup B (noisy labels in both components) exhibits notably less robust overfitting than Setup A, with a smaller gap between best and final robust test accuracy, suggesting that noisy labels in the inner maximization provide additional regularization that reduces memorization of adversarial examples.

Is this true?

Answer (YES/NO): NO